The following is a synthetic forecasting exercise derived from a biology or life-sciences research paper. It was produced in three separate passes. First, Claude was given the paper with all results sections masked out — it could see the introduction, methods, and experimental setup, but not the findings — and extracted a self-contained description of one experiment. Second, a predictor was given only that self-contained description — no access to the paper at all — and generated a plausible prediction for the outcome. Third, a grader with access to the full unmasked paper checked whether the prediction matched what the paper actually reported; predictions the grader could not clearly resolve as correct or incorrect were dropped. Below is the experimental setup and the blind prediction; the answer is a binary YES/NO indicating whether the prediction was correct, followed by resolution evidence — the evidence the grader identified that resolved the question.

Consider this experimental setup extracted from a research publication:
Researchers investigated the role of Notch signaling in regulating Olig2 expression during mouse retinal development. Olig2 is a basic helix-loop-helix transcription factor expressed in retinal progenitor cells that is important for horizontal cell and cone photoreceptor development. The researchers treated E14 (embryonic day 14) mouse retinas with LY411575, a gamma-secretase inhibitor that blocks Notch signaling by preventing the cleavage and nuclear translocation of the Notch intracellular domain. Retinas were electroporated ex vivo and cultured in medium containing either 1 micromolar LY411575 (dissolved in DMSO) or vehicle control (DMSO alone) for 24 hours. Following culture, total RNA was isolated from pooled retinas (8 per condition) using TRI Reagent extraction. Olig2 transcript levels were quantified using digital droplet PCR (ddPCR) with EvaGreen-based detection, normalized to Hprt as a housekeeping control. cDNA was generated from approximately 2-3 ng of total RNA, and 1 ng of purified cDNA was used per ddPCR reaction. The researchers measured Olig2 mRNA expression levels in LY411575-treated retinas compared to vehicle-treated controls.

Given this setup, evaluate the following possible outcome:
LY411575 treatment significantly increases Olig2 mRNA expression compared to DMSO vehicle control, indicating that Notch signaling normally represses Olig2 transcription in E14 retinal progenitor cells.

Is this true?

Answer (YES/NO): YES